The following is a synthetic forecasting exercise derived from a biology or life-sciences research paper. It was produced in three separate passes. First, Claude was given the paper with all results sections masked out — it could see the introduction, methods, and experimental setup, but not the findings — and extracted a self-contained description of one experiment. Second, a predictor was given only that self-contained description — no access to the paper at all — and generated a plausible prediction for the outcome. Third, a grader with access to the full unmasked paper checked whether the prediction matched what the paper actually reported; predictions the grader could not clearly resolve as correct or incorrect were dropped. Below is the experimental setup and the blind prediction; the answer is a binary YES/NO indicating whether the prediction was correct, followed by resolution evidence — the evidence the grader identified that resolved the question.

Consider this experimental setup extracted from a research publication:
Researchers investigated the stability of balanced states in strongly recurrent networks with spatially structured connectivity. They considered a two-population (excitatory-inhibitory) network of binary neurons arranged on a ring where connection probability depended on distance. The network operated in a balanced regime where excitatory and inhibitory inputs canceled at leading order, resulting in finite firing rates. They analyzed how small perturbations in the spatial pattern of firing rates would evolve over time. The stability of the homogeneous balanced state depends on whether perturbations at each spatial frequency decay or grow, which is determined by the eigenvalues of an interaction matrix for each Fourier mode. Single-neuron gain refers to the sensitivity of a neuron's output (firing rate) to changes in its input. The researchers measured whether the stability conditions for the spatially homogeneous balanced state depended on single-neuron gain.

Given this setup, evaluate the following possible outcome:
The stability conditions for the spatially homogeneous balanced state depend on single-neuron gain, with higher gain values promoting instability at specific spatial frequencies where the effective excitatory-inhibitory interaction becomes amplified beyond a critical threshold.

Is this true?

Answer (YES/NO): NO